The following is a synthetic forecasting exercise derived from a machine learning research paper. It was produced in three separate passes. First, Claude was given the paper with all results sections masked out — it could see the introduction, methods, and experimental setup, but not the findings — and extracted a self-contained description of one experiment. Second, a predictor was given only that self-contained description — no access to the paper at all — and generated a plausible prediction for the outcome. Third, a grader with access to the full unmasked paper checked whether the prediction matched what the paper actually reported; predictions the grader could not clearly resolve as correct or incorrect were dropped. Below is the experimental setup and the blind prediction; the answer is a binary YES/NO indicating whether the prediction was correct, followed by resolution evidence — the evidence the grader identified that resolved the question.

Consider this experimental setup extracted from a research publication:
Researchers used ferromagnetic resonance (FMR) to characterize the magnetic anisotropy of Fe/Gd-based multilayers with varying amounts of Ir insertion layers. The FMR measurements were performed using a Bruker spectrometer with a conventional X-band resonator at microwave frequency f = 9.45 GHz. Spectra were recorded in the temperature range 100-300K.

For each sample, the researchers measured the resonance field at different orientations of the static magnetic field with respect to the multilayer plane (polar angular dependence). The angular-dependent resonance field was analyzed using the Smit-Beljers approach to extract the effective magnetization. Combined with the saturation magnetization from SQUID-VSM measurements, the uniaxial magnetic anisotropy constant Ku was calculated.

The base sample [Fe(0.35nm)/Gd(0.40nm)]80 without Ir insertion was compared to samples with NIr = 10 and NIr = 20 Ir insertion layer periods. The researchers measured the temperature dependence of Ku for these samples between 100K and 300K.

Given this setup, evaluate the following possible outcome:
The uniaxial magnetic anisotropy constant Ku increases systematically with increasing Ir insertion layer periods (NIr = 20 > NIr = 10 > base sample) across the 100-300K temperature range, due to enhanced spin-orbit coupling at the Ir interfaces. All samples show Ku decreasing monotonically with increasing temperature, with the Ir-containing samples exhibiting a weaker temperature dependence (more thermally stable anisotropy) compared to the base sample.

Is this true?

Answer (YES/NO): NO